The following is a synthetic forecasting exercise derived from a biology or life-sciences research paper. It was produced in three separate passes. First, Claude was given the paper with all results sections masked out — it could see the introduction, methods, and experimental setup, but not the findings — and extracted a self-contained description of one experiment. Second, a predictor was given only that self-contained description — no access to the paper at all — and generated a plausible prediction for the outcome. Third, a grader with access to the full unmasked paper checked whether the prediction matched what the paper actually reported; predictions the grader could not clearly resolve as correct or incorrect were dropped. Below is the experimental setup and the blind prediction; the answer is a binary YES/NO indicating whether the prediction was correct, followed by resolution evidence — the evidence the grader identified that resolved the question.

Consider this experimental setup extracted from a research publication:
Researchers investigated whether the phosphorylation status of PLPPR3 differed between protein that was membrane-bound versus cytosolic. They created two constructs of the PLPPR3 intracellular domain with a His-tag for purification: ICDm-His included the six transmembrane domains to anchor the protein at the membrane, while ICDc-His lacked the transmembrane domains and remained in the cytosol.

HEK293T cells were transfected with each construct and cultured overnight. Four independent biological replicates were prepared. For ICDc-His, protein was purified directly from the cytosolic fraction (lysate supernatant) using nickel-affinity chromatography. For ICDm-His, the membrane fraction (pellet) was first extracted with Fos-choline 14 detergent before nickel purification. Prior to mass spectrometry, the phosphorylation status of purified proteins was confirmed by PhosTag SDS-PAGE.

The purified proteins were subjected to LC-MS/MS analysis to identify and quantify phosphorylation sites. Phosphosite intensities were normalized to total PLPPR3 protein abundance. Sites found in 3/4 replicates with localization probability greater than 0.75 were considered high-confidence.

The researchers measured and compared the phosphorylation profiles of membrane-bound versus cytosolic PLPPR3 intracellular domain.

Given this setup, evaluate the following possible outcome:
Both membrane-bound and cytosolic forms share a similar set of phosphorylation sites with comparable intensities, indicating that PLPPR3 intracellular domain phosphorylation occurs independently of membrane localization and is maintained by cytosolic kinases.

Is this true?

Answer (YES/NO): NO